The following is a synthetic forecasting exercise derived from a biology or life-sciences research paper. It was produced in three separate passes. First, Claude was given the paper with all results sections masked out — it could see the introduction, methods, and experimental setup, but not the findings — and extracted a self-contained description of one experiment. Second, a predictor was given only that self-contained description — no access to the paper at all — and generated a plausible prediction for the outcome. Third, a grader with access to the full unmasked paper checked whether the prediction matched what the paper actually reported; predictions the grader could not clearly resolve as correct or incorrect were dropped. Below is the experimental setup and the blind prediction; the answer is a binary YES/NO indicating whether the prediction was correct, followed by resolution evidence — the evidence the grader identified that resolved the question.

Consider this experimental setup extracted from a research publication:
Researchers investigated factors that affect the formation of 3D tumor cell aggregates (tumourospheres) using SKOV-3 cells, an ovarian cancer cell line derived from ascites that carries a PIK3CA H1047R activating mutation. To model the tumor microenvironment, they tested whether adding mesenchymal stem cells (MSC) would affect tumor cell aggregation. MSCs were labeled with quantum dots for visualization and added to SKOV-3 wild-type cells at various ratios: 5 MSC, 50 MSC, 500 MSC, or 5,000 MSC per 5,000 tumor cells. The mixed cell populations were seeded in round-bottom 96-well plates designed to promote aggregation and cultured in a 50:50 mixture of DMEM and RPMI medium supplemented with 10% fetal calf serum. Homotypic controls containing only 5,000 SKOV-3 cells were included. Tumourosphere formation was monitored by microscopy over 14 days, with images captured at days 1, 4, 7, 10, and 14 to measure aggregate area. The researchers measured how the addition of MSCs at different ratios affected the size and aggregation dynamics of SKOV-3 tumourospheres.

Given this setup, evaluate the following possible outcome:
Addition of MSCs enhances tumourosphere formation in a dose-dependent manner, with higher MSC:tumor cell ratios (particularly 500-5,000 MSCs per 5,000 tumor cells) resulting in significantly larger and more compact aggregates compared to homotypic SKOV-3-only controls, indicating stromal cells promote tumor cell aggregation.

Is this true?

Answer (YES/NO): NO